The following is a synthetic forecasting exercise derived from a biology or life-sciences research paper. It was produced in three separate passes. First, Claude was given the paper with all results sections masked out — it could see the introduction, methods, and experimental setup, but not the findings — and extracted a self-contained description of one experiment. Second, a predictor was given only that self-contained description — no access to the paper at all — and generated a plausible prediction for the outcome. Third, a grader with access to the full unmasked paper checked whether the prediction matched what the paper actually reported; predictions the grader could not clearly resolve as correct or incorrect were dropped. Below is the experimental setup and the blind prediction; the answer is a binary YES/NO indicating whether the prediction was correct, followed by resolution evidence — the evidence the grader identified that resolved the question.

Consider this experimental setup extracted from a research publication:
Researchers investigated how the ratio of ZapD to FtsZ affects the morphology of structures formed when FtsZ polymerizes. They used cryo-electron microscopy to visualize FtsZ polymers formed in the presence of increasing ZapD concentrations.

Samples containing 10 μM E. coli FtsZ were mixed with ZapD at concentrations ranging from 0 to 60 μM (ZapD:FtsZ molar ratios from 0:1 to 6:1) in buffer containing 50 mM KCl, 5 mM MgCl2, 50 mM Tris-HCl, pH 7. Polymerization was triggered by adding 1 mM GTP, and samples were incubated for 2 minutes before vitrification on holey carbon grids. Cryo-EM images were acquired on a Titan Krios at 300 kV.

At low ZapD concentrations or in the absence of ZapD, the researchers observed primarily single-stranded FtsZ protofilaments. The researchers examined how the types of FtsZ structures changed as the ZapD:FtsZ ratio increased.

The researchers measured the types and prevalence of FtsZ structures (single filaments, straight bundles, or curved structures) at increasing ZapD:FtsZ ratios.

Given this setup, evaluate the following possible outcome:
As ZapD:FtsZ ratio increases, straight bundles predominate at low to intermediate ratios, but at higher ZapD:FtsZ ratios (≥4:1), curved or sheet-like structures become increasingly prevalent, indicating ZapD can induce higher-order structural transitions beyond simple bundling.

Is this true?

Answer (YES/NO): NO